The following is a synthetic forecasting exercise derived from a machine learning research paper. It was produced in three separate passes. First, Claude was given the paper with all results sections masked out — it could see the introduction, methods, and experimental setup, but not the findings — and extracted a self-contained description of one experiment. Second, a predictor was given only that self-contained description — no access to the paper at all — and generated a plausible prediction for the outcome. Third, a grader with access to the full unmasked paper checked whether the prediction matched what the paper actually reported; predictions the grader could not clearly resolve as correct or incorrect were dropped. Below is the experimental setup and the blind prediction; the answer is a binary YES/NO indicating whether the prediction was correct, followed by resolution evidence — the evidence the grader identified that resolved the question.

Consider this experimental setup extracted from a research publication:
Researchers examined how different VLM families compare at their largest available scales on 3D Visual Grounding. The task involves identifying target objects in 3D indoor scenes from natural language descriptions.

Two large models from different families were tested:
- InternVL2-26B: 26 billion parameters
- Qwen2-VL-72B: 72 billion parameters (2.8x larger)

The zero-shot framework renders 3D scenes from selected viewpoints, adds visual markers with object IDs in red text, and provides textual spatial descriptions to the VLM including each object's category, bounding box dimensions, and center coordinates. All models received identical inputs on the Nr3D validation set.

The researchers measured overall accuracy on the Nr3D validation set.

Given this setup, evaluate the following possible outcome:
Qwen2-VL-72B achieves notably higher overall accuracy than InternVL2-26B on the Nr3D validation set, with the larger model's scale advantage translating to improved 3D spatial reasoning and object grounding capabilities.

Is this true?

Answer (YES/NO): YES